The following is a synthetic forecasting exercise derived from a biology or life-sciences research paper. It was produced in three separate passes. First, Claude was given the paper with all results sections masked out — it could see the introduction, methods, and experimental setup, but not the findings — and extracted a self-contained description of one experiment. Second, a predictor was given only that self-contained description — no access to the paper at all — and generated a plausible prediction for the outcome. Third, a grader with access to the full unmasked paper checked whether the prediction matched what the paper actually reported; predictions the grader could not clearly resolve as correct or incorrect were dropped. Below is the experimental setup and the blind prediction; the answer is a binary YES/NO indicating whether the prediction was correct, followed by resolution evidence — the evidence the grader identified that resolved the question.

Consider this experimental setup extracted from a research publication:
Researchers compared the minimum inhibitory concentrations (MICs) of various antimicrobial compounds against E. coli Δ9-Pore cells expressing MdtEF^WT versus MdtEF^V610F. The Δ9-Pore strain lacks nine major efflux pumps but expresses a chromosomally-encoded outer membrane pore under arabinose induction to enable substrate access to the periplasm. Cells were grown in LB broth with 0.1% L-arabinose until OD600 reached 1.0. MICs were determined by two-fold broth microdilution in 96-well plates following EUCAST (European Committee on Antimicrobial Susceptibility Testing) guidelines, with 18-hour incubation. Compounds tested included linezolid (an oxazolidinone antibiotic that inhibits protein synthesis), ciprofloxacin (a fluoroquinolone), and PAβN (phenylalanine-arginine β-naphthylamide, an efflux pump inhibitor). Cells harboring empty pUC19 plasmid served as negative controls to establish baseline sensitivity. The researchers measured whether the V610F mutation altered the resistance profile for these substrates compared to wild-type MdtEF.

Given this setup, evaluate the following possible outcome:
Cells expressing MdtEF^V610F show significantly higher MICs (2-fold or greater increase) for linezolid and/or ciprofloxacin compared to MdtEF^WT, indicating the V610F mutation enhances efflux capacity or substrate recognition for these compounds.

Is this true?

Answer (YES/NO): YES